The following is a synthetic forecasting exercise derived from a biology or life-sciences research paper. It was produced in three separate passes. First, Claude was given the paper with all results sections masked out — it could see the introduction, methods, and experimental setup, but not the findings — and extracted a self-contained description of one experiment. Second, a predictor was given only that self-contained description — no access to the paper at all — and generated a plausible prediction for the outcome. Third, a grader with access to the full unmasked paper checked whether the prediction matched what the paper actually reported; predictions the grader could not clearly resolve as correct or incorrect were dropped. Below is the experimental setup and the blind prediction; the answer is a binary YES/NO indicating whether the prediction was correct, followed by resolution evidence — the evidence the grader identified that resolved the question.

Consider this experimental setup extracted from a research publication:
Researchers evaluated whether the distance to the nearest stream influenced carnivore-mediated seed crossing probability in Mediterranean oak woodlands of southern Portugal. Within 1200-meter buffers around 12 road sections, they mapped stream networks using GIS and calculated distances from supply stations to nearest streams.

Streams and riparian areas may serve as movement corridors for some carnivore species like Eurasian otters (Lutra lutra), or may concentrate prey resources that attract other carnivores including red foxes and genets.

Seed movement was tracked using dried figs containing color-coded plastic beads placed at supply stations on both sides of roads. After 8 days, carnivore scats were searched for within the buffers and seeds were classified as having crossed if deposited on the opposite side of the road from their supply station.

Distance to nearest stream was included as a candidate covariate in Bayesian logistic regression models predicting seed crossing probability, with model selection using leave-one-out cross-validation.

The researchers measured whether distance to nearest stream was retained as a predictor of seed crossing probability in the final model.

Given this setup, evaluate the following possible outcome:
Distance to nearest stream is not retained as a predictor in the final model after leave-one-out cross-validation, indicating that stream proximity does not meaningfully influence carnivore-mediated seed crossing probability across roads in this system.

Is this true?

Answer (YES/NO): NO